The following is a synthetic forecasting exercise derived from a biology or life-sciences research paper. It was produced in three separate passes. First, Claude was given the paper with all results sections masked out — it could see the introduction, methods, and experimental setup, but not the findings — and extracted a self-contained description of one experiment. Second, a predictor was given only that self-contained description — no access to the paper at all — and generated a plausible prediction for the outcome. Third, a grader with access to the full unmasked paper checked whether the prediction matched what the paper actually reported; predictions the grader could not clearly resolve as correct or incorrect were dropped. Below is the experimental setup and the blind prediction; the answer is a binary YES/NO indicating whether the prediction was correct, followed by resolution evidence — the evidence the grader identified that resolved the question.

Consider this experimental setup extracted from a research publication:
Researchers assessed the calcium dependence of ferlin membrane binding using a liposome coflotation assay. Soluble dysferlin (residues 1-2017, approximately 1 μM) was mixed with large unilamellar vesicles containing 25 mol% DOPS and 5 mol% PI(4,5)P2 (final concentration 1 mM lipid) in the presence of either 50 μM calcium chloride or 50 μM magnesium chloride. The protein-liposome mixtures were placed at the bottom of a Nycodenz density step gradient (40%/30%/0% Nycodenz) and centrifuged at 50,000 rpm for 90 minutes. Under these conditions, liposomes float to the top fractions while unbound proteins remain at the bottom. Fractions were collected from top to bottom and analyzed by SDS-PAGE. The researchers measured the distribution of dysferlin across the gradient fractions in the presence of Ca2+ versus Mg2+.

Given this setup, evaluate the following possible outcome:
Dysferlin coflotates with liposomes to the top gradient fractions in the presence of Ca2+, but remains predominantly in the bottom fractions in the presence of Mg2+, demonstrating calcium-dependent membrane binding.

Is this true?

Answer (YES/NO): YES